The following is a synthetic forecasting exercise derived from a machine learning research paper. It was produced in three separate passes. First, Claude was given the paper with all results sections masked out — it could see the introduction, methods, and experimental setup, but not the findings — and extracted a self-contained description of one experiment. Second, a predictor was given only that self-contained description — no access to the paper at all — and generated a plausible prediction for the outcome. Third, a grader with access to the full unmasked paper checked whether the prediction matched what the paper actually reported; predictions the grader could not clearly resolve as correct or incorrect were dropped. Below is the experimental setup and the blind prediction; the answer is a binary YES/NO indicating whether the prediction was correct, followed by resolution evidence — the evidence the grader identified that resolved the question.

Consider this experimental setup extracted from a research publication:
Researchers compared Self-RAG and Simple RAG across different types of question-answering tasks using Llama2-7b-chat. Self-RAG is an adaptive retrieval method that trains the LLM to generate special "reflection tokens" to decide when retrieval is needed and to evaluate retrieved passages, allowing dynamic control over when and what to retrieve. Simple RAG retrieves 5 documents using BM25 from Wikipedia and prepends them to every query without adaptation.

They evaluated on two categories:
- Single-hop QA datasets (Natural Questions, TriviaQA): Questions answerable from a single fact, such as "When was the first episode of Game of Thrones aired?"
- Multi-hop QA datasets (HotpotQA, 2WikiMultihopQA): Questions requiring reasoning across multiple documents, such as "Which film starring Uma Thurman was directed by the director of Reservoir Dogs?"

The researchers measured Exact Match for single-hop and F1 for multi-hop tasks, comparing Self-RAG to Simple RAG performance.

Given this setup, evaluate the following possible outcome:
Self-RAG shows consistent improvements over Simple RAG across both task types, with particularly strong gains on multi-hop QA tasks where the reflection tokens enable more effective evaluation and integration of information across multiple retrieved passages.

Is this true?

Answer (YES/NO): NO